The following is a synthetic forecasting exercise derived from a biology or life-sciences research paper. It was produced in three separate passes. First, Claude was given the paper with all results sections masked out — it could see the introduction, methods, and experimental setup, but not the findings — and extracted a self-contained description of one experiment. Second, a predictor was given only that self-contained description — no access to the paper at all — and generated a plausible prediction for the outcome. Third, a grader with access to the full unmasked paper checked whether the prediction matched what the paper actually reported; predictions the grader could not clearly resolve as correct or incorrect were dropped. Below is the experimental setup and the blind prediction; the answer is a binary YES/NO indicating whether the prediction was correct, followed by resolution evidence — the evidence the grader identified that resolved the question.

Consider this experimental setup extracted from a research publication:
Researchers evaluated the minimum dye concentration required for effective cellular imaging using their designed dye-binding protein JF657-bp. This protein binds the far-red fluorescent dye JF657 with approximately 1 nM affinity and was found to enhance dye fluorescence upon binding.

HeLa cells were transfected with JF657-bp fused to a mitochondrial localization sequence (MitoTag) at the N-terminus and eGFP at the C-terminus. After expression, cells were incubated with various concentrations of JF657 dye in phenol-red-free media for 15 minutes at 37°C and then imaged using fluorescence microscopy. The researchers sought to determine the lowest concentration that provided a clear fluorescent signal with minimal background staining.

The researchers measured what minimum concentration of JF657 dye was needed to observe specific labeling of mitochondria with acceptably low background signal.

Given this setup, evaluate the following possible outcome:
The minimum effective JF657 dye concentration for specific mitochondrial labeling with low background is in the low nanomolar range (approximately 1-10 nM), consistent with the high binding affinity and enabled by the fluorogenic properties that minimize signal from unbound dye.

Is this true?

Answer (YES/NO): YES